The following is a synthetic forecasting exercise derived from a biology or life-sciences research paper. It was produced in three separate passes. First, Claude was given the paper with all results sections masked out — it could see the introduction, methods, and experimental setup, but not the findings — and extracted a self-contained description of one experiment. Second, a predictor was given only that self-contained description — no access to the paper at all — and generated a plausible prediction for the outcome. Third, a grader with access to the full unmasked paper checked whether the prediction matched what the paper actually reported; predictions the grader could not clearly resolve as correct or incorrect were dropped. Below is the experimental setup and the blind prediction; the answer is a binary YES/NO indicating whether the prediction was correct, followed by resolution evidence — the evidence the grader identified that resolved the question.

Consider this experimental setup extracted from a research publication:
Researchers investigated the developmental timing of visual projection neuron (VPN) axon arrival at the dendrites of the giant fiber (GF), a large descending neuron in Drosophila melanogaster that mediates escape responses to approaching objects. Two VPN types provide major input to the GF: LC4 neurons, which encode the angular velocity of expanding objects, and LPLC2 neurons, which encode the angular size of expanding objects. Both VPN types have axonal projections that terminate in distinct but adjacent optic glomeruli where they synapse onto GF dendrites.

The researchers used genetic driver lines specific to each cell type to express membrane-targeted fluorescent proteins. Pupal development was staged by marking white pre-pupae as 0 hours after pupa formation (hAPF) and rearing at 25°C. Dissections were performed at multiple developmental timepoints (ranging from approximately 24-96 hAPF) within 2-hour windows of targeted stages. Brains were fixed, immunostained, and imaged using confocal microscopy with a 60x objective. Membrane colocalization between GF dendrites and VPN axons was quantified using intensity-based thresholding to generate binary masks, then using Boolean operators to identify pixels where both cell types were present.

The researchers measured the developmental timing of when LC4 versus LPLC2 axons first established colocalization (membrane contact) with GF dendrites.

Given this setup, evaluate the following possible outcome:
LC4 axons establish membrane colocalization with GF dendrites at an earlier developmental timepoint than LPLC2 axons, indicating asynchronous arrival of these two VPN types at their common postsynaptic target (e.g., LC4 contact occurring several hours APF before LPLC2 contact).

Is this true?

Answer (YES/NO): YES